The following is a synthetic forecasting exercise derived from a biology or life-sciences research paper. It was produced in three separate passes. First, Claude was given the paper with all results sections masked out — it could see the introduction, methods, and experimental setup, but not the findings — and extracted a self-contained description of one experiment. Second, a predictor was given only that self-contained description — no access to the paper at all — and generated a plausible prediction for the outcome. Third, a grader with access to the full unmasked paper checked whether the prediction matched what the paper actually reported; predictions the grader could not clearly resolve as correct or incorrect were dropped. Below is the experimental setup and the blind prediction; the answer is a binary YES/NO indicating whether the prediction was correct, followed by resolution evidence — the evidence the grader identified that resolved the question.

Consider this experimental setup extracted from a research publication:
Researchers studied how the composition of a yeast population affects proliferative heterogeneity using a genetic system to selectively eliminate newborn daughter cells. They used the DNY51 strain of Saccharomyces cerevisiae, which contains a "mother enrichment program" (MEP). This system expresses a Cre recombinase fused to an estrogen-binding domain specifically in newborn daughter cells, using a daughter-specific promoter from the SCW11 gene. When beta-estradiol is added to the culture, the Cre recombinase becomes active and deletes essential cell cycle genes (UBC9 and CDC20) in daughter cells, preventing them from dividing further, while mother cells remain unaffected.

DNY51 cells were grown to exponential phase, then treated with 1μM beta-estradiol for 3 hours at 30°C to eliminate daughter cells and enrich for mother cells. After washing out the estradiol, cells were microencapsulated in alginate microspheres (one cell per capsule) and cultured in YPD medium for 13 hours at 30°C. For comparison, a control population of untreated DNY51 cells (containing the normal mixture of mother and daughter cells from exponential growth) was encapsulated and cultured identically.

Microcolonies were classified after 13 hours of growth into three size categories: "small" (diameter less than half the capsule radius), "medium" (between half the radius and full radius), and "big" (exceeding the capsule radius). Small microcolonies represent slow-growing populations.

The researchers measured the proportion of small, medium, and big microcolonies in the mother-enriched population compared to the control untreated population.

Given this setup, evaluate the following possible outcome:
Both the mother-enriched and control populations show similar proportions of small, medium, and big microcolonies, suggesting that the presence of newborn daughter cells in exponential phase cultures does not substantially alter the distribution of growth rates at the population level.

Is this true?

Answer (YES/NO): NO